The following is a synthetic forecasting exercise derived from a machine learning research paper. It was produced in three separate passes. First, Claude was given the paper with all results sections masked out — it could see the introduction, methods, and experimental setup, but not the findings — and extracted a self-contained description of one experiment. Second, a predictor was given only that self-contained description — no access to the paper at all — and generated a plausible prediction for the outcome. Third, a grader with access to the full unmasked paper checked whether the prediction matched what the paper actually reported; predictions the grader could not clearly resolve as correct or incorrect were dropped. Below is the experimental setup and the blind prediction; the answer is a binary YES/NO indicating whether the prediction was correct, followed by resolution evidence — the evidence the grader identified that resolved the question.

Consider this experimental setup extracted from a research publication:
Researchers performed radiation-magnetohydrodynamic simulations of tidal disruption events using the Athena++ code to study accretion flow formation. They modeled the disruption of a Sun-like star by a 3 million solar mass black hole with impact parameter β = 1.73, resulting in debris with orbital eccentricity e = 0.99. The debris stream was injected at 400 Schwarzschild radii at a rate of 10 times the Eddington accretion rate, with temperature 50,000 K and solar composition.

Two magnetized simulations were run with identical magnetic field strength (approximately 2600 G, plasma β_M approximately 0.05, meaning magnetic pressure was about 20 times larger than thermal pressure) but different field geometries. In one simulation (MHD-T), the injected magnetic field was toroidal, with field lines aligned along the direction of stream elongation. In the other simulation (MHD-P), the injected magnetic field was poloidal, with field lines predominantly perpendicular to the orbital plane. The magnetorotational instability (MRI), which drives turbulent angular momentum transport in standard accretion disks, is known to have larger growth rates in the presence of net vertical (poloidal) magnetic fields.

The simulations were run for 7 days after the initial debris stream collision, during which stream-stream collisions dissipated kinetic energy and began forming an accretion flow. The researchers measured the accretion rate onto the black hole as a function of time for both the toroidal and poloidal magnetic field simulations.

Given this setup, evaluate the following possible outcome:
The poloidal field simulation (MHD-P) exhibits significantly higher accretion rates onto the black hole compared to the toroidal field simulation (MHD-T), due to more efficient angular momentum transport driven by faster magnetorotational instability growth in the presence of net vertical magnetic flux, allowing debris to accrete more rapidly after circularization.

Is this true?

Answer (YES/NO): NO